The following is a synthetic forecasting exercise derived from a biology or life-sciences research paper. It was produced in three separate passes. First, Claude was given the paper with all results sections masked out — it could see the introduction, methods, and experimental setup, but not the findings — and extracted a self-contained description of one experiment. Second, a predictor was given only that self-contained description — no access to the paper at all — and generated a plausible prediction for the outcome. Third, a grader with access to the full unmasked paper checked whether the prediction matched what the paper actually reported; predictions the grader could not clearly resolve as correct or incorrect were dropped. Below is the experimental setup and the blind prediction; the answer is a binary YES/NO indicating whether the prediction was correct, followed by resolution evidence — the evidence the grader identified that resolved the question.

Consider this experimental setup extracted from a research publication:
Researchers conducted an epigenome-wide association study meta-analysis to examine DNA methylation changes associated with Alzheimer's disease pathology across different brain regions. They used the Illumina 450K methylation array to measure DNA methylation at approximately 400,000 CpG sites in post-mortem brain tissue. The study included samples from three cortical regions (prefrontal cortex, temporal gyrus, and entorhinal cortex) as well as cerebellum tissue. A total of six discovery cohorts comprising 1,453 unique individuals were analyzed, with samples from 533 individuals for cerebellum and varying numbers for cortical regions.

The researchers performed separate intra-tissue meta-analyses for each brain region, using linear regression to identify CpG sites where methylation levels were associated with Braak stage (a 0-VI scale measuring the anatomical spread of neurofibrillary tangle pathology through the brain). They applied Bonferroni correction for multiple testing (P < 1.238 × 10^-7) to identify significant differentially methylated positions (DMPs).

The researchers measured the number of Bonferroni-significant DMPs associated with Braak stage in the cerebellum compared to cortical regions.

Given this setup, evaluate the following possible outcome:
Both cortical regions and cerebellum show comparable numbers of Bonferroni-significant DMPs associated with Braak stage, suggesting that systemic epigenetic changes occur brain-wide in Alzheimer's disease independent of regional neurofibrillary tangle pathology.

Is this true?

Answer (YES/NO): NO